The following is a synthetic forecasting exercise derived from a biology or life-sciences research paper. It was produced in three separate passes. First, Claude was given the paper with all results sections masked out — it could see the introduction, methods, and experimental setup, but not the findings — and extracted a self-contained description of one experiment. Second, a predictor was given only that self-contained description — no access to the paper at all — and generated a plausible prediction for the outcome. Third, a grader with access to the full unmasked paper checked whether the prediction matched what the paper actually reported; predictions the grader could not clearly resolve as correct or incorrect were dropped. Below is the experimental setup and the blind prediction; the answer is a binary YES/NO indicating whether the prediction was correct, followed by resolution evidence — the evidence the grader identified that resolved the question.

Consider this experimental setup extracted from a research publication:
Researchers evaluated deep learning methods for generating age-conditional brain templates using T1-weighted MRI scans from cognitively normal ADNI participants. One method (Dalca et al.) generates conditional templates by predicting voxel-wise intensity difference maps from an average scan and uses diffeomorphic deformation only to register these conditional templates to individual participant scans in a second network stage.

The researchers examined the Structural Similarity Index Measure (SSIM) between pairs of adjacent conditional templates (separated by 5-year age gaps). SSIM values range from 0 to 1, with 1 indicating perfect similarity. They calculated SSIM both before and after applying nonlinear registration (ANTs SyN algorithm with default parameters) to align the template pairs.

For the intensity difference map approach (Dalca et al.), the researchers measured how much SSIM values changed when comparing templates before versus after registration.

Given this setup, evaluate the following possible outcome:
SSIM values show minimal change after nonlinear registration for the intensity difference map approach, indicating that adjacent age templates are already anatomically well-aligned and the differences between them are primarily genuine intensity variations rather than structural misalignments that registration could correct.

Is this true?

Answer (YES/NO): NO